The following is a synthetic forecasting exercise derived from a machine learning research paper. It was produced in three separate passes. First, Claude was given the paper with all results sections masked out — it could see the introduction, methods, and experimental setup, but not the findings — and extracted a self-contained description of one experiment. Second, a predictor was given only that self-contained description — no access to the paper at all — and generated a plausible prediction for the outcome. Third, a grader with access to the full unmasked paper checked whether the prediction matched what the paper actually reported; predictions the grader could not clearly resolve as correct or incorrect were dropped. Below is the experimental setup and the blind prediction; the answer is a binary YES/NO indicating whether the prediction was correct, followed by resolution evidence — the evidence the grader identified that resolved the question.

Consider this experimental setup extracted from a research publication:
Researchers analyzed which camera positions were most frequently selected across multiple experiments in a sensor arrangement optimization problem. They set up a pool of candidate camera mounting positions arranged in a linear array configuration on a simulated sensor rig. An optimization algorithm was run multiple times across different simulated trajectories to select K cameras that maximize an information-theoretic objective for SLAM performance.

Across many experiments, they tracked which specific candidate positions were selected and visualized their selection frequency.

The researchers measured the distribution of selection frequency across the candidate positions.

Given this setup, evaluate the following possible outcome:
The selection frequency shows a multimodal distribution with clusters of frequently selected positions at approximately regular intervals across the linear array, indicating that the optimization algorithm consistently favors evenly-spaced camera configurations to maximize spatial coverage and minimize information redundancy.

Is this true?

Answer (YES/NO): NO